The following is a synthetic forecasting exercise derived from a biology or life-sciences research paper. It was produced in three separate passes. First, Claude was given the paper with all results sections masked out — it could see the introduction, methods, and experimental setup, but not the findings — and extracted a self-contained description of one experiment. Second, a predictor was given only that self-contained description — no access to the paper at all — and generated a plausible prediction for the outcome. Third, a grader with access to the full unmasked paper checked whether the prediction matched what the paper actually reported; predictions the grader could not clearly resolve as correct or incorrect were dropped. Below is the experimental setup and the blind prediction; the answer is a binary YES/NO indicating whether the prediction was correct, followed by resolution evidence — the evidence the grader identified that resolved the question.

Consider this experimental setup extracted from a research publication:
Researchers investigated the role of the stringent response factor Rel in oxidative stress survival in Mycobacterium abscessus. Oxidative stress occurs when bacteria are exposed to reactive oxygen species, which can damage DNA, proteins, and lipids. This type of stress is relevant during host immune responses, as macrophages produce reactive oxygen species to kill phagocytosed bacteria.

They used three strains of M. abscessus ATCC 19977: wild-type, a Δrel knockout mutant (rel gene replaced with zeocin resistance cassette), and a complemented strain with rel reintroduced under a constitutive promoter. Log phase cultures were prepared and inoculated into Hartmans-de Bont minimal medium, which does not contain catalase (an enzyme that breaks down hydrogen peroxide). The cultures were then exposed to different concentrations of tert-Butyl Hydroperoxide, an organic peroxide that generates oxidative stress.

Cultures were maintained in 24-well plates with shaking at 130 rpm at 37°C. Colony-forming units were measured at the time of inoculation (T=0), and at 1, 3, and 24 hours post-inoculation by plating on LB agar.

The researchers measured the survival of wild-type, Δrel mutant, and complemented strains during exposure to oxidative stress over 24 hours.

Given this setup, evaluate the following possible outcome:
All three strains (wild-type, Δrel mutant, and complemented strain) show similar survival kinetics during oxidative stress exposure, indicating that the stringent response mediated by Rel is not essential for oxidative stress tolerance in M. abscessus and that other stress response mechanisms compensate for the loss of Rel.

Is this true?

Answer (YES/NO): YES